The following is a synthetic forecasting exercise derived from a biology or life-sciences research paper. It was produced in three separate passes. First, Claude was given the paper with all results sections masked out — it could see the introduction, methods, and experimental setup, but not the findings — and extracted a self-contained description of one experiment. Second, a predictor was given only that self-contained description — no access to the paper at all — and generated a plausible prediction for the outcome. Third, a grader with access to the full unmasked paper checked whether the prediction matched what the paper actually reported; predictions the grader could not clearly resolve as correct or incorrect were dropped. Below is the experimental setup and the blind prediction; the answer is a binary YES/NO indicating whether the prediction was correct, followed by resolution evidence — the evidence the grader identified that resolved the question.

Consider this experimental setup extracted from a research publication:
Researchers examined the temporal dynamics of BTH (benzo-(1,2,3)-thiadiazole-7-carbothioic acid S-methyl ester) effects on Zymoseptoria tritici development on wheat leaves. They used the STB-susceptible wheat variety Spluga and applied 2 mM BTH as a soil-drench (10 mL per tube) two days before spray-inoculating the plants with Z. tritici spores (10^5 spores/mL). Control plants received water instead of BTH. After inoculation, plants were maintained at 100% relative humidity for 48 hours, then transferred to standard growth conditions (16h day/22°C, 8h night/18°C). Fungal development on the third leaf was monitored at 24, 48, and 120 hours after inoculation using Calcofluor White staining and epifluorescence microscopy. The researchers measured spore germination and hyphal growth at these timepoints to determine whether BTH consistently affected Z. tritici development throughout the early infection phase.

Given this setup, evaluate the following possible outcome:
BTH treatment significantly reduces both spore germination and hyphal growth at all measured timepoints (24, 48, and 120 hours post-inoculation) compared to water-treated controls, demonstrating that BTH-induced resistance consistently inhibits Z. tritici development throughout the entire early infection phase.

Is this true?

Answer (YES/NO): NO